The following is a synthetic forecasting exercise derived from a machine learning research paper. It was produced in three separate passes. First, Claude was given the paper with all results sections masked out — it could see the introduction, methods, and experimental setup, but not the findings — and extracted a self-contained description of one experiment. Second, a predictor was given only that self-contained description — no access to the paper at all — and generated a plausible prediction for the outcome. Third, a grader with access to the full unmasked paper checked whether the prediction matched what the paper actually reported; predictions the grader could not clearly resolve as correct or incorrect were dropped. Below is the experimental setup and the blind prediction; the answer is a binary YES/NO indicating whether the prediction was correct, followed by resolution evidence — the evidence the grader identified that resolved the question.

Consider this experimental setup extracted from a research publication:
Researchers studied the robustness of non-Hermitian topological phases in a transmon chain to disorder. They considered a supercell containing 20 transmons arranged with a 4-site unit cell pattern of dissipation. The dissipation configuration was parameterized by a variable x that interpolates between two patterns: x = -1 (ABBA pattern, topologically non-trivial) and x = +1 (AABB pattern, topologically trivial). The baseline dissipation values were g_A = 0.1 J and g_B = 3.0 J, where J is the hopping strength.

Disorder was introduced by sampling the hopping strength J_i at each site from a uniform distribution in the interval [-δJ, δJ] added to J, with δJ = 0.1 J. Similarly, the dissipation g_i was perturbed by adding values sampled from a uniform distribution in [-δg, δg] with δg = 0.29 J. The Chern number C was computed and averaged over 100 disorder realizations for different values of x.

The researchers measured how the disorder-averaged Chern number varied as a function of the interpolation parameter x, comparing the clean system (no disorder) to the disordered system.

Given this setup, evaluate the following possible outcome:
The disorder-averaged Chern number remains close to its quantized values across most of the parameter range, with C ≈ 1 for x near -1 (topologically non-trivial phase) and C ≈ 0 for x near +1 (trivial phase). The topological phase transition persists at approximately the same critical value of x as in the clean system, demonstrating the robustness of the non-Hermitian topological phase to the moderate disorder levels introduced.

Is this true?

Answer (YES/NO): NO